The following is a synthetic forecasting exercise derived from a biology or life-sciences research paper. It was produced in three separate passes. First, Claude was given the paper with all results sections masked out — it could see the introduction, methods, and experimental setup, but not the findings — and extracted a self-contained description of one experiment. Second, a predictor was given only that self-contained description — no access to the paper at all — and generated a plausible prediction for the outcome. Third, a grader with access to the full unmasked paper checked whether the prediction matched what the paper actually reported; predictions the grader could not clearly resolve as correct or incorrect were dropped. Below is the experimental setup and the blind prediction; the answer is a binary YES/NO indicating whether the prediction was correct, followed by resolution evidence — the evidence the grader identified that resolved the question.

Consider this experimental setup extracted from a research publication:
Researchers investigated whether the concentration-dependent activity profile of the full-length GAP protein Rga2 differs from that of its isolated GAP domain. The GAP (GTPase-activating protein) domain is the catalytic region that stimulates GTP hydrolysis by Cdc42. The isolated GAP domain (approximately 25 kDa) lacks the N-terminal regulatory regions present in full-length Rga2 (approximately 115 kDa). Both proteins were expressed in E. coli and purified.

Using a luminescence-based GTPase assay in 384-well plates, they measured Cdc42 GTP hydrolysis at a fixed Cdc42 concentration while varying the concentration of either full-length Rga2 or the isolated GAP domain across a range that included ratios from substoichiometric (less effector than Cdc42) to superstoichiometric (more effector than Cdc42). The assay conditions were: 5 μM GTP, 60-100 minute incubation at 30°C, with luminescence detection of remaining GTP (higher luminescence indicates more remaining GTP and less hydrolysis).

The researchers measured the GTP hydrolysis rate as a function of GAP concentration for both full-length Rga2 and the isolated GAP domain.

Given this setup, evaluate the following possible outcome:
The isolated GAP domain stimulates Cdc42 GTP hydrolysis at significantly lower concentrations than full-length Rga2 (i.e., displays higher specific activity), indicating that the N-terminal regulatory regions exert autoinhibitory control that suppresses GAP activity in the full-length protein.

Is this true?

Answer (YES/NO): NO